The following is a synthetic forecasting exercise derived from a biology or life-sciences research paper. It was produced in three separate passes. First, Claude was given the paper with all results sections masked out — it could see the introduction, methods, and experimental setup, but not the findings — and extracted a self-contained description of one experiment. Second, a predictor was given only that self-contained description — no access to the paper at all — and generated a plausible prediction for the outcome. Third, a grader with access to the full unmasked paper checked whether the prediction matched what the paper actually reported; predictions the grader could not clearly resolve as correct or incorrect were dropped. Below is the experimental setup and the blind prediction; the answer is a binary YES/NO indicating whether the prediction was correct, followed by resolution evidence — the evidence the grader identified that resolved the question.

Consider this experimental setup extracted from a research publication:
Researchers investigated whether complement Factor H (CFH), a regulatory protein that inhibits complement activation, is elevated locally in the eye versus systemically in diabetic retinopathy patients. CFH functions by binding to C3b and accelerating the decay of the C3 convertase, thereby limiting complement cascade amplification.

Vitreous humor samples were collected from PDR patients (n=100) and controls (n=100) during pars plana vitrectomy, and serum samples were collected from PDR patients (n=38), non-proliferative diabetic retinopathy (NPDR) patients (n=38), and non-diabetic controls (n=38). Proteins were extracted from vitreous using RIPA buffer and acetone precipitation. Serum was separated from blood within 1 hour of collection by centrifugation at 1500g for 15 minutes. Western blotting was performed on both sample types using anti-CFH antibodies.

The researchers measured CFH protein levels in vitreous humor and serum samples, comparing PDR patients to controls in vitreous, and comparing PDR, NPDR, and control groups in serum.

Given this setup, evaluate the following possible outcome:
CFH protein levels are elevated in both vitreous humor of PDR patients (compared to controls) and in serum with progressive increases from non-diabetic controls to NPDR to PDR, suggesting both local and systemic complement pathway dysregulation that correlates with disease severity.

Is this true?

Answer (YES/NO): NO